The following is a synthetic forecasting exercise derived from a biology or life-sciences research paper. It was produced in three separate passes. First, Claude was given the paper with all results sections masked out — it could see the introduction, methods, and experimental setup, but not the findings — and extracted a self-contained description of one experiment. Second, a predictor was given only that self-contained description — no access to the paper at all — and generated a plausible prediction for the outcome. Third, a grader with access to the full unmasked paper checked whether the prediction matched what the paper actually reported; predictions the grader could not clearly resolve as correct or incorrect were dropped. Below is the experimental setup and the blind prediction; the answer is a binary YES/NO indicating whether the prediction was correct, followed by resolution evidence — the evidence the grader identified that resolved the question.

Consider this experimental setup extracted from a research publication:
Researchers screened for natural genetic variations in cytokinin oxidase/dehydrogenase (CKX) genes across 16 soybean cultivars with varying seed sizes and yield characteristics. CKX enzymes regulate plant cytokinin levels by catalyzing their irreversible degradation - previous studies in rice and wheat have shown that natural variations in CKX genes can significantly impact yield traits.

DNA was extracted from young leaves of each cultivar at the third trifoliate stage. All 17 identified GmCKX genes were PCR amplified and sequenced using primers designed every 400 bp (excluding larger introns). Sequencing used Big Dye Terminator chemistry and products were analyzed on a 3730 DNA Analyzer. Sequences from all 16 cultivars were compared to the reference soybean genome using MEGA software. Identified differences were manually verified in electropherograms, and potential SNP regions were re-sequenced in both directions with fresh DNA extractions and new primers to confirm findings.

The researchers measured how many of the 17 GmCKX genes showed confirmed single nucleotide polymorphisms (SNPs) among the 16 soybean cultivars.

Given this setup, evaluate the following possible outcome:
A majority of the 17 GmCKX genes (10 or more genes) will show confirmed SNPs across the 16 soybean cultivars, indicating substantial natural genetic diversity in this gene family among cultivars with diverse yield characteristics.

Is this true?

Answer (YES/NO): NO